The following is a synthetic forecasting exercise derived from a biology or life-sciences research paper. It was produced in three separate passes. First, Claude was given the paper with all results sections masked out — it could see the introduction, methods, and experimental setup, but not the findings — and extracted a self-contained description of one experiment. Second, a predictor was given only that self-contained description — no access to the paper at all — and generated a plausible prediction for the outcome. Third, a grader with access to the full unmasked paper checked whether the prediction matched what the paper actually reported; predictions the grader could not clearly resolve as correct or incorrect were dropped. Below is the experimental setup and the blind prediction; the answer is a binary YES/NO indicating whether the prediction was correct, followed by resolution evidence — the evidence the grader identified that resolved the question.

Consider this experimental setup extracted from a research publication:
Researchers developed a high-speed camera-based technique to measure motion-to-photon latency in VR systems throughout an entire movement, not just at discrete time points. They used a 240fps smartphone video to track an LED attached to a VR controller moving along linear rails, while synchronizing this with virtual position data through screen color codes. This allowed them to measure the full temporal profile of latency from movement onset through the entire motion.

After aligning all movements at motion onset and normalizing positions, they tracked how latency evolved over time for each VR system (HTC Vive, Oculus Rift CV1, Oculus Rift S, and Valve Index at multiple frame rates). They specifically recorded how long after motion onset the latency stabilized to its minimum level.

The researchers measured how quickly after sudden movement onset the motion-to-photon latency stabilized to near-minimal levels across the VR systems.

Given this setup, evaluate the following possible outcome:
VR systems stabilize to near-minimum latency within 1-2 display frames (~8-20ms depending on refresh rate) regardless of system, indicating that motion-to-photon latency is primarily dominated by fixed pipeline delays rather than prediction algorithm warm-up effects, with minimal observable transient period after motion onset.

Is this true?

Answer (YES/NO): NO